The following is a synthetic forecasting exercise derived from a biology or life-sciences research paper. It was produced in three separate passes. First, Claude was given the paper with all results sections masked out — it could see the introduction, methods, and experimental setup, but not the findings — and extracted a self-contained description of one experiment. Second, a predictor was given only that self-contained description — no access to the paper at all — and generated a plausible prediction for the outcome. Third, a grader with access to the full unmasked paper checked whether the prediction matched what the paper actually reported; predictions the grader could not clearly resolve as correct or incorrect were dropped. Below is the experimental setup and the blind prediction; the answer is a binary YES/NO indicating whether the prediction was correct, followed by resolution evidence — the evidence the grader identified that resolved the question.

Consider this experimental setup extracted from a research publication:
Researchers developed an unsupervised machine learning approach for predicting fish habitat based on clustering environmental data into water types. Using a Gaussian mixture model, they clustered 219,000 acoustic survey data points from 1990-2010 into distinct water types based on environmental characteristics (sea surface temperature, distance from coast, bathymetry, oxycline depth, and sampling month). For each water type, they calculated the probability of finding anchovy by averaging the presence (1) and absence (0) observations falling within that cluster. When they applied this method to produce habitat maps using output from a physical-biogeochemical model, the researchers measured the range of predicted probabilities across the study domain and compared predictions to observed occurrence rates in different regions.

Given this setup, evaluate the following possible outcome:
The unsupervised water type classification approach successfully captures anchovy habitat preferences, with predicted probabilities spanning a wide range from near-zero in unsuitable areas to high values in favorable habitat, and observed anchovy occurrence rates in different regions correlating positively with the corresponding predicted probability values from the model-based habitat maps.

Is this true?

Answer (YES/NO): NO